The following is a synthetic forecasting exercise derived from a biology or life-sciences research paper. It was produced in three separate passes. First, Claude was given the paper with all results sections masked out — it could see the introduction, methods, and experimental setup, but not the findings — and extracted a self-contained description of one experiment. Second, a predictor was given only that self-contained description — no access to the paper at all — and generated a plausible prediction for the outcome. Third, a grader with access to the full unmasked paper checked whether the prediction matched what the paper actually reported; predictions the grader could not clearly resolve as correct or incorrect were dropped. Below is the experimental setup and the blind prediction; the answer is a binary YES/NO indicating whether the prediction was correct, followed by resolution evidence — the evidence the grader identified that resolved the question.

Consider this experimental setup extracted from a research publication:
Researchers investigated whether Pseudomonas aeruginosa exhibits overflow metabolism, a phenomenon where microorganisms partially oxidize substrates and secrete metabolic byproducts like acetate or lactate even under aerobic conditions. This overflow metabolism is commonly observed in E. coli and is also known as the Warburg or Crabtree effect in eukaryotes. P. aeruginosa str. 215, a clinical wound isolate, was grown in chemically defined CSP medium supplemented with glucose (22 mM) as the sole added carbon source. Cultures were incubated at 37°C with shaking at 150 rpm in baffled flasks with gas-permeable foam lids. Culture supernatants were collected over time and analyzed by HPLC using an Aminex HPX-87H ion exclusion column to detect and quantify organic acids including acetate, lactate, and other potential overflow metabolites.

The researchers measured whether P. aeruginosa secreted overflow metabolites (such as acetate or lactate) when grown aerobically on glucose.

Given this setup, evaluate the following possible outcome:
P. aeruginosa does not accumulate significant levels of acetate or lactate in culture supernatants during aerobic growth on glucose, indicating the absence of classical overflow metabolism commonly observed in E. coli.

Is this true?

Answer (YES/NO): YES